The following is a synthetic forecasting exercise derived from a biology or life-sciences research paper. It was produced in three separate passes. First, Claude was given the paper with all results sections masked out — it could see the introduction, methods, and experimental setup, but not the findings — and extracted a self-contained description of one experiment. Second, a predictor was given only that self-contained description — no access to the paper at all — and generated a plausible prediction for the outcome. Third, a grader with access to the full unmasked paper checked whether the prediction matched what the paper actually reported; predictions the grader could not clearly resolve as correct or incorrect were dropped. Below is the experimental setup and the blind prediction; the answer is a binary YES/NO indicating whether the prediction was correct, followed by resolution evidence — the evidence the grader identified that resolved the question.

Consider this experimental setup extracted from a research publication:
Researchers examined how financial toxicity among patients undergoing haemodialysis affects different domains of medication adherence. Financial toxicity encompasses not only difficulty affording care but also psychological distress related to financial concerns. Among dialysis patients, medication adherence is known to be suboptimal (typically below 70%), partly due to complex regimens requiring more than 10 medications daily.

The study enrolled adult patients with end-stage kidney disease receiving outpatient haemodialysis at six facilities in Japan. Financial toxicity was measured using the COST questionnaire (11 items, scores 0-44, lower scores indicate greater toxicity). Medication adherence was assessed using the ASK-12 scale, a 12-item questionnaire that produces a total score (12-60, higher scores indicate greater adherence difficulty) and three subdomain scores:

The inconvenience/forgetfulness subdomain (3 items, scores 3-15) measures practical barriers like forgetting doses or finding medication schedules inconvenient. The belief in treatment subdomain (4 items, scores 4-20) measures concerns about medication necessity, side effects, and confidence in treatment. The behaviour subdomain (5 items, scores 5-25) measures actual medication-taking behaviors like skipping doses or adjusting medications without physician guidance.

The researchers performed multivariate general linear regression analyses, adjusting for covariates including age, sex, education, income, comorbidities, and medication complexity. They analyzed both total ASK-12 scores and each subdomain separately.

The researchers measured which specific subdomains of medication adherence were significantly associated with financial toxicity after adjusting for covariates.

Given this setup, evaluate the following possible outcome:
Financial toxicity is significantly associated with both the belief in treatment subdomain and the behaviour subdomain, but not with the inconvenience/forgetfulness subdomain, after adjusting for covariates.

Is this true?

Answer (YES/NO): NO